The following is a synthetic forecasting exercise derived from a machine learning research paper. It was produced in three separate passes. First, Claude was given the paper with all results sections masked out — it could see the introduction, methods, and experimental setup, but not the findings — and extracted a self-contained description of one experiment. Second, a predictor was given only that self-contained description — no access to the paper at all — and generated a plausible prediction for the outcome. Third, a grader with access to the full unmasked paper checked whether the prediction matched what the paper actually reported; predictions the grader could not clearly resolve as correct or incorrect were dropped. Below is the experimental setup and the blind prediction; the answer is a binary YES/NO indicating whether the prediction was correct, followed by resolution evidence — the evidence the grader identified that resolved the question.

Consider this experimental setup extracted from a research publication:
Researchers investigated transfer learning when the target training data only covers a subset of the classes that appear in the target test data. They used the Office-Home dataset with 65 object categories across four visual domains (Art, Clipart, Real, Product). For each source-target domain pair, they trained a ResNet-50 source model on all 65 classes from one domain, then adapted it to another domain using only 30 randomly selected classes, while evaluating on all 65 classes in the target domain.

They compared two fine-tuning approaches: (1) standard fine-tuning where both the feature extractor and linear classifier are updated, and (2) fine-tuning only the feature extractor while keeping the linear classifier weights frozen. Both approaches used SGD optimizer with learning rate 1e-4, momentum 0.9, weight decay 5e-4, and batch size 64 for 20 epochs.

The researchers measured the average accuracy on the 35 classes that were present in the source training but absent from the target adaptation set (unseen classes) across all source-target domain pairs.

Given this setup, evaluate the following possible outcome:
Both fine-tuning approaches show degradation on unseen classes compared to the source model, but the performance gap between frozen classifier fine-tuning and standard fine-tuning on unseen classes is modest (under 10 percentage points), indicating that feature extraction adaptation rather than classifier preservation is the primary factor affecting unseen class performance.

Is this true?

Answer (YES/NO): NO